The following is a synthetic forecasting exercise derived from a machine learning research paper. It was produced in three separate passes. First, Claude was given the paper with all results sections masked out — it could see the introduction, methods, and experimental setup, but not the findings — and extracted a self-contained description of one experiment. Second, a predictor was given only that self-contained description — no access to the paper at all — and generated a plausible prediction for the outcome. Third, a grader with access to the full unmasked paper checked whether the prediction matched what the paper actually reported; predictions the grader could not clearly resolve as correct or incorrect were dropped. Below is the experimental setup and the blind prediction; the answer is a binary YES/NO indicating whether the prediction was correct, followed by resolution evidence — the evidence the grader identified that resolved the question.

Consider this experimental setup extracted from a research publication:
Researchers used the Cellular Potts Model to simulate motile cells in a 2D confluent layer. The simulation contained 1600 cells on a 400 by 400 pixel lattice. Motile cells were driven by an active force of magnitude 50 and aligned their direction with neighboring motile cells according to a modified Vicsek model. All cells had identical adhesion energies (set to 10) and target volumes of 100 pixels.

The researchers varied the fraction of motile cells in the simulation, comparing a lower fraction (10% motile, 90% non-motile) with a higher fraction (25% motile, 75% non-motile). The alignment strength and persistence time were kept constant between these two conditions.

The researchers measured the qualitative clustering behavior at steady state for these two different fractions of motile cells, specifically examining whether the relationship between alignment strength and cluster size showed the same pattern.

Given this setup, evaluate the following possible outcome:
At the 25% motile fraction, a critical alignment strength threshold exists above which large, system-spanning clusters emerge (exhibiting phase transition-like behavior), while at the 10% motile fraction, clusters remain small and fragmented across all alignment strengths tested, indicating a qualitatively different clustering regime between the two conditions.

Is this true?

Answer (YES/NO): NO